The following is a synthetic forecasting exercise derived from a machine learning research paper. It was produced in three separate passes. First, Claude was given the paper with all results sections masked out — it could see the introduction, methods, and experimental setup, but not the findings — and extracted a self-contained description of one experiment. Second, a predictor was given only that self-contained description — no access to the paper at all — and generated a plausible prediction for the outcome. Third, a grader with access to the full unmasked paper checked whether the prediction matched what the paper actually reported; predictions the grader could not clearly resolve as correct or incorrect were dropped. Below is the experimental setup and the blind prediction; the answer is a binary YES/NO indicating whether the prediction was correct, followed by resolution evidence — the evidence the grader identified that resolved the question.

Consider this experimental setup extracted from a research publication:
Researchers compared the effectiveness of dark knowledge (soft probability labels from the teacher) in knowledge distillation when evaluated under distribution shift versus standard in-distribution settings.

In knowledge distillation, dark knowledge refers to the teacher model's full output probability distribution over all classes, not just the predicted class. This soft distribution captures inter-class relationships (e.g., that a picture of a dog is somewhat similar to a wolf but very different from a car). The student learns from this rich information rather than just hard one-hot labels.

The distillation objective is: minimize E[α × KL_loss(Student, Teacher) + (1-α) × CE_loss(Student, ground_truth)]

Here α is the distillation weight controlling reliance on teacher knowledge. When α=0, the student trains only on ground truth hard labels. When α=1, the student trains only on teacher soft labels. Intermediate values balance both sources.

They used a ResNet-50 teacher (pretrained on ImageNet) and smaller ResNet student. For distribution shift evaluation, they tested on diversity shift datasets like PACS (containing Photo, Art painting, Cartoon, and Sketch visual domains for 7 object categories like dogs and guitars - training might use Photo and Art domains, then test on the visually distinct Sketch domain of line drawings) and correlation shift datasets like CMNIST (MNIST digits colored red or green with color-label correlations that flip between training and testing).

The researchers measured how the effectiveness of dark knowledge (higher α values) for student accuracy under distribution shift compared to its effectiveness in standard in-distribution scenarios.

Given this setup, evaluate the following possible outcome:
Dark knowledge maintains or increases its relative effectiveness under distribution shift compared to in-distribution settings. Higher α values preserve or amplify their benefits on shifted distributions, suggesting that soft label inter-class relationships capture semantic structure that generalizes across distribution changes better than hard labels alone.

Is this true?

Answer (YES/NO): NO